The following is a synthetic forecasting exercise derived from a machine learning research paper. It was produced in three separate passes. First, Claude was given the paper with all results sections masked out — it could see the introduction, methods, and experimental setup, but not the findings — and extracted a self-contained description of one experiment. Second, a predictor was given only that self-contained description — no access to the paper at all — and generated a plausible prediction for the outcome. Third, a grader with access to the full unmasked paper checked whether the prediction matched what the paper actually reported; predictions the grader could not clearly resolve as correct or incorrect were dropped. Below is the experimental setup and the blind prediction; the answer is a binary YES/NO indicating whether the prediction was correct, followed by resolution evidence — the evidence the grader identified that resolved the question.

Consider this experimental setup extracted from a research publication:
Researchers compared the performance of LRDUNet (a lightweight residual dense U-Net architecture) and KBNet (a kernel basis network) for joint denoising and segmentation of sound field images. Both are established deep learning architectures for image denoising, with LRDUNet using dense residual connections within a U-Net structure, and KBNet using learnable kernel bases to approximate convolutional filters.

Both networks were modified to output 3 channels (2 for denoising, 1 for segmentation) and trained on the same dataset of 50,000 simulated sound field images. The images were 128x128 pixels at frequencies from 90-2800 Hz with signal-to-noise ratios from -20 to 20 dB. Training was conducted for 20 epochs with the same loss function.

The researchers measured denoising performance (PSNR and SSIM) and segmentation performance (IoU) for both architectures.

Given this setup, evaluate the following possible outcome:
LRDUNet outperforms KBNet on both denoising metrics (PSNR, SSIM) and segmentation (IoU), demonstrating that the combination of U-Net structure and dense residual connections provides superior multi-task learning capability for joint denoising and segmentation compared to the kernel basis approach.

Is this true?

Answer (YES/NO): NO